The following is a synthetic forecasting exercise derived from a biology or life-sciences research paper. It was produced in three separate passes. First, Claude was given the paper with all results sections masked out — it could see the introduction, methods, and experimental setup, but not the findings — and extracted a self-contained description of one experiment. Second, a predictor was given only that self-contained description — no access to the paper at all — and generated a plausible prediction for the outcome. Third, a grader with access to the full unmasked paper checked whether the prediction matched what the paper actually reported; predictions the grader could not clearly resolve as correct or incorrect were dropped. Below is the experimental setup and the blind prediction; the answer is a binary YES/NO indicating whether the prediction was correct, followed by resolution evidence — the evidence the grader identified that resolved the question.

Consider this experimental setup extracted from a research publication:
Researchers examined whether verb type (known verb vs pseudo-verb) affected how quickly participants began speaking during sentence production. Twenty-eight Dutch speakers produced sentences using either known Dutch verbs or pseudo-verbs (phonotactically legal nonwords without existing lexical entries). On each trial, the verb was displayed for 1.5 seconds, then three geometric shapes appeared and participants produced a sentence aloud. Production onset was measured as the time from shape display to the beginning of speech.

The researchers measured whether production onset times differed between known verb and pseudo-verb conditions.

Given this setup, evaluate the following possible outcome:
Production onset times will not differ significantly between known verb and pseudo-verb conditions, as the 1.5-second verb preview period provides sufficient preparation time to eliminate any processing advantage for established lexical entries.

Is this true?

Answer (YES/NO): YES